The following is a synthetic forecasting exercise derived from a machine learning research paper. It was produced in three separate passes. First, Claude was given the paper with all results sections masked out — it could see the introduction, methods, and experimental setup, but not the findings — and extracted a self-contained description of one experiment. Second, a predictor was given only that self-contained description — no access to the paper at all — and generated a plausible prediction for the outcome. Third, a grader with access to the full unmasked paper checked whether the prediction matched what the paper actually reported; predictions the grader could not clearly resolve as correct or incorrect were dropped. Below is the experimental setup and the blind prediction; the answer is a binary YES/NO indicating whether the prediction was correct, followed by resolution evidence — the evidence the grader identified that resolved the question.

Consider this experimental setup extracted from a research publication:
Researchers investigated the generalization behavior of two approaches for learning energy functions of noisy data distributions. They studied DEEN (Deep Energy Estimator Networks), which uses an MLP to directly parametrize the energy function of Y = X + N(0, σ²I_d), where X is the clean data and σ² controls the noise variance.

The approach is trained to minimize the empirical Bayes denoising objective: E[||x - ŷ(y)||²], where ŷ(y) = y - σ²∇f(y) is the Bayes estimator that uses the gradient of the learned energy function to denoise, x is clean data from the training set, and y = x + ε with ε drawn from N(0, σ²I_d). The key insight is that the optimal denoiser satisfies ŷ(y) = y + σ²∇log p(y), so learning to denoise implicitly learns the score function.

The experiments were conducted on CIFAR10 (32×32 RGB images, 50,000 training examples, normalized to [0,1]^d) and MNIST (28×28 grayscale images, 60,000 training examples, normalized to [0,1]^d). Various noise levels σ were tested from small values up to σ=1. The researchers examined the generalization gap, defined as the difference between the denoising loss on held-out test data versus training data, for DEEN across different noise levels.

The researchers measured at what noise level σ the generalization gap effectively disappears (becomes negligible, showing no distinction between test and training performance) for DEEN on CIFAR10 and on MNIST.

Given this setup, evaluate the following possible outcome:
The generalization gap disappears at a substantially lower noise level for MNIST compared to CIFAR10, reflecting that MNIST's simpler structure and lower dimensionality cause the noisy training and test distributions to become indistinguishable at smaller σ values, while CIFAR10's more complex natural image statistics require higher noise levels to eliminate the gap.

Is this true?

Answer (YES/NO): NO